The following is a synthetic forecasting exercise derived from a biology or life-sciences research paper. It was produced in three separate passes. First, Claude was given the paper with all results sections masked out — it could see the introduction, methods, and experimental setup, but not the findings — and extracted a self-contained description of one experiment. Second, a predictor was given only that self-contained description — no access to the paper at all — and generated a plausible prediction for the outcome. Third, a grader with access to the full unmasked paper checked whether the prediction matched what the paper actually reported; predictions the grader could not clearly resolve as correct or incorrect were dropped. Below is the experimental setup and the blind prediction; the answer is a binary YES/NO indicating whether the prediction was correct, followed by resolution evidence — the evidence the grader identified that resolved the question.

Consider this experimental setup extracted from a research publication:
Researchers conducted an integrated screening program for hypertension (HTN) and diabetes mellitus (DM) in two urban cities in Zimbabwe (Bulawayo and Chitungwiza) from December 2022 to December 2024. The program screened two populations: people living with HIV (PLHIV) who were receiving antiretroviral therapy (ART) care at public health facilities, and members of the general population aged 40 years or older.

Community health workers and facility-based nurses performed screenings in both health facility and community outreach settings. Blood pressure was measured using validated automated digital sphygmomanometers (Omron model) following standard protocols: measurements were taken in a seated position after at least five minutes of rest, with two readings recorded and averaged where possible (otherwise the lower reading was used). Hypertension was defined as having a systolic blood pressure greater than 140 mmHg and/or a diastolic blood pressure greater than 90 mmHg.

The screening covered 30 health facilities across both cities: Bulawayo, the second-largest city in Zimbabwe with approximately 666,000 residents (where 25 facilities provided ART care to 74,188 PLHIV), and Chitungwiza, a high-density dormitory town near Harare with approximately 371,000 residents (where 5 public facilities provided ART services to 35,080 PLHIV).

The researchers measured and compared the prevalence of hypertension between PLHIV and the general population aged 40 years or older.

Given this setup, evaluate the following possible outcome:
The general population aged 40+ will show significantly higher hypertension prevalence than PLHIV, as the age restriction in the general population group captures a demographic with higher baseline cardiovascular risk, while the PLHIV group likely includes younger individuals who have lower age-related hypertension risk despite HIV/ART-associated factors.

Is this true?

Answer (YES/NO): NO